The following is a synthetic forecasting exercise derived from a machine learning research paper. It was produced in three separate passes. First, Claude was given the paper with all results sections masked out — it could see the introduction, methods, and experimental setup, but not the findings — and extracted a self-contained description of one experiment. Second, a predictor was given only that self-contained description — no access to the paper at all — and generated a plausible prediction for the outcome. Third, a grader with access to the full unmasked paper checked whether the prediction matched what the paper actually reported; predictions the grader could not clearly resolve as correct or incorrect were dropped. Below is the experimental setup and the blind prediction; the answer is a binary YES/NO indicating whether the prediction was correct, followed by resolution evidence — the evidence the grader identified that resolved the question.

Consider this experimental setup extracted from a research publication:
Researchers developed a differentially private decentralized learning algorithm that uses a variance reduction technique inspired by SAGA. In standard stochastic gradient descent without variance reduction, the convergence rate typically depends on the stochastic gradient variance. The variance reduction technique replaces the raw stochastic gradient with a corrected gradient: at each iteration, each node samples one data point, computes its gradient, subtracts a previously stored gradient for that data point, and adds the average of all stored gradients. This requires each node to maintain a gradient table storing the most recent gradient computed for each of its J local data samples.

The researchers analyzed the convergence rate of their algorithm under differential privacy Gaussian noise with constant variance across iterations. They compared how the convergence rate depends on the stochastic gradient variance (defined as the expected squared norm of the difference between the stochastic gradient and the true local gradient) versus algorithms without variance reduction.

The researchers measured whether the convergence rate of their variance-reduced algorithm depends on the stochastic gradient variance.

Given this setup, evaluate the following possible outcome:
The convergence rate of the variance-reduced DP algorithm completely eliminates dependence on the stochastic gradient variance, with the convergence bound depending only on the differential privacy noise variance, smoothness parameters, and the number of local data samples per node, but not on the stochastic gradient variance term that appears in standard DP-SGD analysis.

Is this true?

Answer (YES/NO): NO